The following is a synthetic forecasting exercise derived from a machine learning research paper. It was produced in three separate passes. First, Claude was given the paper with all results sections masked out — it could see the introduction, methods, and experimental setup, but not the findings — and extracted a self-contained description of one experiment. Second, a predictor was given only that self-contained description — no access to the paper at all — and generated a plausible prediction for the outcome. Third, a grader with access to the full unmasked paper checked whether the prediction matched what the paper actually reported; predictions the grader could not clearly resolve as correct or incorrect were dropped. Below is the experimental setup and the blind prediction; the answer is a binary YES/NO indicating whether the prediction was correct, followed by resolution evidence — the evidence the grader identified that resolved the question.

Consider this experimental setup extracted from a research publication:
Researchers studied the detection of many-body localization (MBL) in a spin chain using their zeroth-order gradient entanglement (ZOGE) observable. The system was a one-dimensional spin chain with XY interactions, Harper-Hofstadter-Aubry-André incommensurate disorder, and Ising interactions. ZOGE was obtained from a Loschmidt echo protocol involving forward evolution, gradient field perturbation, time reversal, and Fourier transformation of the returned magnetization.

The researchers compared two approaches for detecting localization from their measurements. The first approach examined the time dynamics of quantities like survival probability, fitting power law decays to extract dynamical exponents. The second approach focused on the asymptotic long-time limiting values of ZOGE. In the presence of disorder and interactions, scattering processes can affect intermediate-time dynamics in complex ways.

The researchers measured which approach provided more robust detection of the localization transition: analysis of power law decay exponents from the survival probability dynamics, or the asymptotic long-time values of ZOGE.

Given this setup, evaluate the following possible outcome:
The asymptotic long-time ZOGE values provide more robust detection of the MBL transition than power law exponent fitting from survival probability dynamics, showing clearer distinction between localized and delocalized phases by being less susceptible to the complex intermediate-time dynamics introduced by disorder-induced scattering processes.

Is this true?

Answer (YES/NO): YES